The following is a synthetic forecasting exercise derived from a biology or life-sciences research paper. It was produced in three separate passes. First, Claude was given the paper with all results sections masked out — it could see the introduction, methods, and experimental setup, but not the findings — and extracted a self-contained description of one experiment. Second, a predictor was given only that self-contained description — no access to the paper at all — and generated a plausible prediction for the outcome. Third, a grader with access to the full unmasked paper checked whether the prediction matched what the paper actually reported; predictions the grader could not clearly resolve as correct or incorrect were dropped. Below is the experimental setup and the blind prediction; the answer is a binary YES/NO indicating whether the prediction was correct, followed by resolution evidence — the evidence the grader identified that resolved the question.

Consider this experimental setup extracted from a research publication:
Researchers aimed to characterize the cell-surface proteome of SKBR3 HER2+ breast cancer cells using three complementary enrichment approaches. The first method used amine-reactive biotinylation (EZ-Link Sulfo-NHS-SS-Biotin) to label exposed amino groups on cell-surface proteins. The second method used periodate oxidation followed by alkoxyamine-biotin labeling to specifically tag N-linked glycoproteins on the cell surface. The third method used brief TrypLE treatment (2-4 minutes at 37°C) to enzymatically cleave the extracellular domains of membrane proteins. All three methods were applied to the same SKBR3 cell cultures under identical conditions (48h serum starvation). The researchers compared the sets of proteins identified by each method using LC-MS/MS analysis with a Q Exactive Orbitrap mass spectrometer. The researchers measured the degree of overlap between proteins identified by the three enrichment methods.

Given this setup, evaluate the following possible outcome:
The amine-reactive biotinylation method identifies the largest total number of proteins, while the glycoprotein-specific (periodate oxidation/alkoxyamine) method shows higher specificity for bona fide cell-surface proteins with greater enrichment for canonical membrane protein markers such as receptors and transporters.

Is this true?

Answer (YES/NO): NO